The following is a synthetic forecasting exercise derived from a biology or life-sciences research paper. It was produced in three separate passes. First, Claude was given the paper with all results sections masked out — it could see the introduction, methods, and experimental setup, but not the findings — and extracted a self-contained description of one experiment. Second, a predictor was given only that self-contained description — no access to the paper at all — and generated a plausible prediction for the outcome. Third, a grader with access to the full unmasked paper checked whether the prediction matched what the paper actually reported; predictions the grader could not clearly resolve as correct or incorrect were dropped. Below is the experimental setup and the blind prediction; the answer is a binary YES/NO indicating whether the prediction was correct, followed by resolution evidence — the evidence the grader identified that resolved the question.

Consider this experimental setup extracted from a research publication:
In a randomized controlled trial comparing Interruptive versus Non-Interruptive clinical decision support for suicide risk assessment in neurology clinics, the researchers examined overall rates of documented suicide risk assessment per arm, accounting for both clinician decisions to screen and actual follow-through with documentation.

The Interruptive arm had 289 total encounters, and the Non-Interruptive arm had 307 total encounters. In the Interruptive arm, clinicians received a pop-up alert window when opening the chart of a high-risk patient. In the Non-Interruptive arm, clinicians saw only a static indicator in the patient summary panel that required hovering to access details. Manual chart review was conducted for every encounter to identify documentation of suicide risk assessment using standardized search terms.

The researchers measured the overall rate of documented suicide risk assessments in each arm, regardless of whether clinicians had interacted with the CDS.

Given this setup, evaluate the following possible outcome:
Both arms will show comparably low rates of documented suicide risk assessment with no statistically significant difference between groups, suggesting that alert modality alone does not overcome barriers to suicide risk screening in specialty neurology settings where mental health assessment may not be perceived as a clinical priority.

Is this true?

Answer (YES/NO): NO